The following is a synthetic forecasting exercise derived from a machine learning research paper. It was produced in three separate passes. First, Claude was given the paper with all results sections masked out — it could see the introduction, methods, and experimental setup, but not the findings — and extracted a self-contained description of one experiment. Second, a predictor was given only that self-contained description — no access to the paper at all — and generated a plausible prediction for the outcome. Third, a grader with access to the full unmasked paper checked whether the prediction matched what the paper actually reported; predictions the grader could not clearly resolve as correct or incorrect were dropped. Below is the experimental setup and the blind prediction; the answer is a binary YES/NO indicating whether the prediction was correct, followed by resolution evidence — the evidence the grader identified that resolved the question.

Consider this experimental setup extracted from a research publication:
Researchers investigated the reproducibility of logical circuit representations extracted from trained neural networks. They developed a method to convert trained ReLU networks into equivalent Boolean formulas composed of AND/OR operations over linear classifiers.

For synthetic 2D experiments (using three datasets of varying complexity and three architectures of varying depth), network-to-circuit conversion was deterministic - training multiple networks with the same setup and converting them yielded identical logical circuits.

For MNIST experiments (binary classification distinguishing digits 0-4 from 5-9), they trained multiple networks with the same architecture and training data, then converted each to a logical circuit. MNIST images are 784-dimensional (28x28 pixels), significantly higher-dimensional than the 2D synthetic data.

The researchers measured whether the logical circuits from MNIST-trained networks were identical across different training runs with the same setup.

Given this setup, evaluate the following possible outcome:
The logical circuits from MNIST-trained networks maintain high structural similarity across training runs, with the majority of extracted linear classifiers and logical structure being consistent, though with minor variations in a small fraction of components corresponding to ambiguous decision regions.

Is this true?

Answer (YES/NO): NO